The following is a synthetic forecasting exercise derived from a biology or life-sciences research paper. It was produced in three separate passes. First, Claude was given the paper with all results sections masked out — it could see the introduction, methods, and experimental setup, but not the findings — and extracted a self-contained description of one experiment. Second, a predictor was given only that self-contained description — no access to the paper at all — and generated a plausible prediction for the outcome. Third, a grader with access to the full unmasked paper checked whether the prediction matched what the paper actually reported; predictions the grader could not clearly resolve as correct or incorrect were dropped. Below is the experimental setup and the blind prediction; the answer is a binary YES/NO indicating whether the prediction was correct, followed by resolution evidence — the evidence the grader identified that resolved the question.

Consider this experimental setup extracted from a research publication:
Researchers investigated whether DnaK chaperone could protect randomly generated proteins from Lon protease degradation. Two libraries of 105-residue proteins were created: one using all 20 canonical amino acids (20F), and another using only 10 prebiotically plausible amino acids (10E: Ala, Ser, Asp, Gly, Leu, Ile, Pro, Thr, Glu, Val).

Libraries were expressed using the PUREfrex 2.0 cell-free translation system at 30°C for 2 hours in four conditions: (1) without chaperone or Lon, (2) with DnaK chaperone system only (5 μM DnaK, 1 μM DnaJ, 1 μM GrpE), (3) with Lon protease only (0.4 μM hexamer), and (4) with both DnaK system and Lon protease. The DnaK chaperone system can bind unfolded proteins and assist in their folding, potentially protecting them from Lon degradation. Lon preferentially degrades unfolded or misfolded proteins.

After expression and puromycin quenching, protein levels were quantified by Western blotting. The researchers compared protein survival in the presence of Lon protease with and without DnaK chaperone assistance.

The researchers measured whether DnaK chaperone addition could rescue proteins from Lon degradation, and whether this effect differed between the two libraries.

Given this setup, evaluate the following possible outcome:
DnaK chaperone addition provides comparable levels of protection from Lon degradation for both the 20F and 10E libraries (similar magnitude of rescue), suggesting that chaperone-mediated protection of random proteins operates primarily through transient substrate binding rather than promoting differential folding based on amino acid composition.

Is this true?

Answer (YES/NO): NO